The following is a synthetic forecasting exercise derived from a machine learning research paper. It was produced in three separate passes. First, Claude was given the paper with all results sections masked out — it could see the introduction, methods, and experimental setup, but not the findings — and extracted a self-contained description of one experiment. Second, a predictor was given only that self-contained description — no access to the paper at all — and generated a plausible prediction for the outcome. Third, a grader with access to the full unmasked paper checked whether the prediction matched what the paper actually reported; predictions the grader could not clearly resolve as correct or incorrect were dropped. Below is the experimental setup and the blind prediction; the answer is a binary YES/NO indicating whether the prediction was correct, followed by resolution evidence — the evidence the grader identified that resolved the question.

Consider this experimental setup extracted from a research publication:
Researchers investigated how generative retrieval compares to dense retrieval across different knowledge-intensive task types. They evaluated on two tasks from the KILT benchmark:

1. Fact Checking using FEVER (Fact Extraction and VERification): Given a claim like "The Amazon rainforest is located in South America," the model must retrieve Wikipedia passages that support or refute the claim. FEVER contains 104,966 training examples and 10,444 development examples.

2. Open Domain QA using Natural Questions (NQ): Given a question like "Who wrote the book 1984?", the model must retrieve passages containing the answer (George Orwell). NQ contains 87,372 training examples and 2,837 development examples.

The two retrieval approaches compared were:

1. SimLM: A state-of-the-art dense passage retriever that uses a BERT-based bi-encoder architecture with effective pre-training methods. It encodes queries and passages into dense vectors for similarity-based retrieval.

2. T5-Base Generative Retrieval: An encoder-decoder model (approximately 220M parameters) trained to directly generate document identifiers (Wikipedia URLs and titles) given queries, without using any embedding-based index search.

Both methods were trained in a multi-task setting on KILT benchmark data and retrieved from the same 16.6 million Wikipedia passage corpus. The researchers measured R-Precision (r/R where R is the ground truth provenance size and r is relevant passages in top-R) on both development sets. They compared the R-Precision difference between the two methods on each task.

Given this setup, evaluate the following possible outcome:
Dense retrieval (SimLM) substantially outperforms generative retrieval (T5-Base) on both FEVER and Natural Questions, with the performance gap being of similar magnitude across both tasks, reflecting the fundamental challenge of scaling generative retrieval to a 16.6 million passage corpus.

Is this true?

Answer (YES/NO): NO